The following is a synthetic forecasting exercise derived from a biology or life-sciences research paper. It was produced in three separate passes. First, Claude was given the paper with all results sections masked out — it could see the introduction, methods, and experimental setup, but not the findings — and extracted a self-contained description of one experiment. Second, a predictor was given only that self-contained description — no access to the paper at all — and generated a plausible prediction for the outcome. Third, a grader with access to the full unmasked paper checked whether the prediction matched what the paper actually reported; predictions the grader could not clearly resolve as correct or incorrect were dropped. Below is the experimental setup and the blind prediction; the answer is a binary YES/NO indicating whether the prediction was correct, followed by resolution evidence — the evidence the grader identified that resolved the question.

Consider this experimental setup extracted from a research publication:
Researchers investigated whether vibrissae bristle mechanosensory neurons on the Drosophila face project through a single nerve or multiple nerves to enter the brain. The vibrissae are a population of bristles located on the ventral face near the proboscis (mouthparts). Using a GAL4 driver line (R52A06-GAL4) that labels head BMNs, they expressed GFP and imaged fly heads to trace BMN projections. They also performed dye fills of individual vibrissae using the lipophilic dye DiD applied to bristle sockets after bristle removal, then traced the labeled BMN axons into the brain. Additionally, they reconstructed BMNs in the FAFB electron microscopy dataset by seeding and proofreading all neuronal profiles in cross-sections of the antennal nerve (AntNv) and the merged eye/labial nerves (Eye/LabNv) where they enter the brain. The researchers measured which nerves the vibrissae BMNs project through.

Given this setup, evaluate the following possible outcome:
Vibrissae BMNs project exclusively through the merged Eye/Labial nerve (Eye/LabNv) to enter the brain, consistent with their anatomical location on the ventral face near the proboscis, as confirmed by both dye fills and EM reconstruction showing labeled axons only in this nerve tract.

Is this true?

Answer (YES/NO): NO